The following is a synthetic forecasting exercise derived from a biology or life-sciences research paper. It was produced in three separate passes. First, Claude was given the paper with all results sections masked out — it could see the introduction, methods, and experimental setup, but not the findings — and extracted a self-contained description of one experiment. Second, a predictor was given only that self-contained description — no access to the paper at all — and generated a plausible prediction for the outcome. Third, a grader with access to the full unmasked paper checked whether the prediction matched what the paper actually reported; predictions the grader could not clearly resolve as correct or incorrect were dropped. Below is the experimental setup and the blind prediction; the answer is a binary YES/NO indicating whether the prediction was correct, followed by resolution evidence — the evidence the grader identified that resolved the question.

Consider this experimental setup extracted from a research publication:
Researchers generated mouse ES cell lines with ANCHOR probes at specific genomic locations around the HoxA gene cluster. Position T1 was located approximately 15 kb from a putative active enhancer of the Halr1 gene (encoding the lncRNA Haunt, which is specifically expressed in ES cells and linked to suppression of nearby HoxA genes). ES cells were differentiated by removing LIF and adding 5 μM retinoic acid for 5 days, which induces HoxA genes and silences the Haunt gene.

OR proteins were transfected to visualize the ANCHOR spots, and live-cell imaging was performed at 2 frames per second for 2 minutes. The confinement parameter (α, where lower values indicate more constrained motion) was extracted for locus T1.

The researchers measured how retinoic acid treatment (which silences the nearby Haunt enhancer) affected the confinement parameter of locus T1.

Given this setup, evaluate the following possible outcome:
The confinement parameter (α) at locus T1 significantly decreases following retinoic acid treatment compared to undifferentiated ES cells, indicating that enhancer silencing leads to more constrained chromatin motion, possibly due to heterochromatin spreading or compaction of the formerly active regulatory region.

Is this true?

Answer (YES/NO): NO